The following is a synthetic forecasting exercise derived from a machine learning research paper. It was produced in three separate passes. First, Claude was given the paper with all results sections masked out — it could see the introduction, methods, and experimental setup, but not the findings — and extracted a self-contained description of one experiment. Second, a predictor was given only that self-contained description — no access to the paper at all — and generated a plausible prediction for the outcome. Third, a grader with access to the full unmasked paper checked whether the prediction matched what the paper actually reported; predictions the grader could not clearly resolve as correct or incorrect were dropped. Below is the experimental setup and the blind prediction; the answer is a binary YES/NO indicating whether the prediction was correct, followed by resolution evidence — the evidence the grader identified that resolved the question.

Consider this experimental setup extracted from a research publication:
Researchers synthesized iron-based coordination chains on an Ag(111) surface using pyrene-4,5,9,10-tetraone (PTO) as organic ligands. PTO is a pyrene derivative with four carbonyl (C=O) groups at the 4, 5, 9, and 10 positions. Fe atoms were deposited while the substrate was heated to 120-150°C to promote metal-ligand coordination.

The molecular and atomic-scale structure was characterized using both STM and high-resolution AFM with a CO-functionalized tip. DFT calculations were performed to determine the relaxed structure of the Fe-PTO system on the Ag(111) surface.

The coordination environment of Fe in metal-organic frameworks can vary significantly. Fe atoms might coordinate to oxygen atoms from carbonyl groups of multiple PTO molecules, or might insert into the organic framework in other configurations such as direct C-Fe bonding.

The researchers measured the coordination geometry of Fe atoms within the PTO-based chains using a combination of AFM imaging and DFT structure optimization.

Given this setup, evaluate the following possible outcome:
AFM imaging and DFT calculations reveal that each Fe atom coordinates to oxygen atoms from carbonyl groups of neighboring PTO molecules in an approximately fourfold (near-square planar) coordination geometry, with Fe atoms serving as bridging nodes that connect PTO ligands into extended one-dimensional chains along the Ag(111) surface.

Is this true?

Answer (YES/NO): YES